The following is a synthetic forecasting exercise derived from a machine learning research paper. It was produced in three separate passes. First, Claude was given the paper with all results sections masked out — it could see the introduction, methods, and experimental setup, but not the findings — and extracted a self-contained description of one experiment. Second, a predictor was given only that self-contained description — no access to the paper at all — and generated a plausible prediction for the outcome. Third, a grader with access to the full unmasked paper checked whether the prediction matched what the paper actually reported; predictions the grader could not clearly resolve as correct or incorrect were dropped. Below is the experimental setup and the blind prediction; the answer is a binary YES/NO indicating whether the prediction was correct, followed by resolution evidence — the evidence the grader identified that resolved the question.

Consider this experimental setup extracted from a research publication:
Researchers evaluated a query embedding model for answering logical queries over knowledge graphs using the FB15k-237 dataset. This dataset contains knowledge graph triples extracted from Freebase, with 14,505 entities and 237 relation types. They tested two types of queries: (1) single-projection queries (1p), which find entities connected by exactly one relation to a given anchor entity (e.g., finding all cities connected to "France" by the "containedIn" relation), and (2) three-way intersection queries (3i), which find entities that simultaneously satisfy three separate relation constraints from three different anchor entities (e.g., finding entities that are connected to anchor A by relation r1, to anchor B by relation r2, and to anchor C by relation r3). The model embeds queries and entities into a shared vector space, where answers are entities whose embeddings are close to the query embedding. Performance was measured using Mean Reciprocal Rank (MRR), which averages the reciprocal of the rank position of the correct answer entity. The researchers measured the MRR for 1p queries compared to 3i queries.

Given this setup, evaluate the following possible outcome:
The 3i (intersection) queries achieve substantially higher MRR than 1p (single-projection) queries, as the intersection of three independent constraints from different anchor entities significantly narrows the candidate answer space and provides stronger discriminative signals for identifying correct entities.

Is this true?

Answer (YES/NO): YES